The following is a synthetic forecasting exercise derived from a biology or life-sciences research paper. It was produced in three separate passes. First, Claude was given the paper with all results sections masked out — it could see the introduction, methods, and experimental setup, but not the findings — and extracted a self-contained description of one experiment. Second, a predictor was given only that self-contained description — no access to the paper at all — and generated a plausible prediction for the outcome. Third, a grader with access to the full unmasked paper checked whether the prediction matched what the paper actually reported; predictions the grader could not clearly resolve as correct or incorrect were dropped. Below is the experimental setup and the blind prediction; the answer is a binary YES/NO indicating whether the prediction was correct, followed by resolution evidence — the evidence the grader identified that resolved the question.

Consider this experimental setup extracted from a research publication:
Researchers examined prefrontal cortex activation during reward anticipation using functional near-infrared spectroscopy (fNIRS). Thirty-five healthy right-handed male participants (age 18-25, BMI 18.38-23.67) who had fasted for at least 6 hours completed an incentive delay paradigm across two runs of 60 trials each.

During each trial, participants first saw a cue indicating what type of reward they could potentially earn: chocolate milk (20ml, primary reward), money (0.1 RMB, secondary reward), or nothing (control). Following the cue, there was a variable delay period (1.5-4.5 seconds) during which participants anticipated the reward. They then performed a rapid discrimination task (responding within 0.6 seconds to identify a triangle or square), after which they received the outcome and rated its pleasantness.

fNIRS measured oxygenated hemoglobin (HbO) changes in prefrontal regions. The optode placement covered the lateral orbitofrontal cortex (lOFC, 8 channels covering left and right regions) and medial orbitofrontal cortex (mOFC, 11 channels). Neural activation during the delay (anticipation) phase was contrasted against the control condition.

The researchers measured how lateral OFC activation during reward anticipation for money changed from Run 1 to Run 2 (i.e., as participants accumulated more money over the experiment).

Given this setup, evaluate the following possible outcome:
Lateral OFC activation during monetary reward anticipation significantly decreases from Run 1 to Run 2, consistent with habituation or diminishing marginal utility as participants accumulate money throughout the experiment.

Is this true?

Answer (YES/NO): NO